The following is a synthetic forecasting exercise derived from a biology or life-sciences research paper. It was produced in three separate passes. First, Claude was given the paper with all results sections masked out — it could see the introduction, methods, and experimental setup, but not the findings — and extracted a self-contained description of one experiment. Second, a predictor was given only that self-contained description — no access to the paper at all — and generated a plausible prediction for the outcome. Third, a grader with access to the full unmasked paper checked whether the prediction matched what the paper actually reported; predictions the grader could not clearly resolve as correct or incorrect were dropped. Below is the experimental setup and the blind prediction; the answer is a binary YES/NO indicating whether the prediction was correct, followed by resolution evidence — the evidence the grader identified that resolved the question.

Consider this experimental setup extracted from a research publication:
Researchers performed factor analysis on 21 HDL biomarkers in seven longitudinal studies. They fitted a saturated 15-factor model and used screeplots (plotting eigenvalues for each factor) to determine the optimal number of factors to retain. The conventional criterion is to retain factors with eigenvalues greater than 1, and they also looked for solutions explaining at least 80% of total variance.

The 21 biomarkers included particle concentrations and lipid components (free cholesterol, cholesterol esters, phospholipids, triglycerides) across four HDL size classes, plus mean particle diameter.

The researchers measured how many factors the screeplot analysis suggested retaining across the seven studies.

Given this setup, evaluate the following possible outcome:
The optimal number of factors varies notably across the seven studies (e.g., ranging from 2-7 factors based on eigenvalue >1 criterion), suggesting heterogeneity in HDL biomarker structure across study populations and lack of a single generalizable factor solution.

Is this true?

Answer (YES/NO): NO